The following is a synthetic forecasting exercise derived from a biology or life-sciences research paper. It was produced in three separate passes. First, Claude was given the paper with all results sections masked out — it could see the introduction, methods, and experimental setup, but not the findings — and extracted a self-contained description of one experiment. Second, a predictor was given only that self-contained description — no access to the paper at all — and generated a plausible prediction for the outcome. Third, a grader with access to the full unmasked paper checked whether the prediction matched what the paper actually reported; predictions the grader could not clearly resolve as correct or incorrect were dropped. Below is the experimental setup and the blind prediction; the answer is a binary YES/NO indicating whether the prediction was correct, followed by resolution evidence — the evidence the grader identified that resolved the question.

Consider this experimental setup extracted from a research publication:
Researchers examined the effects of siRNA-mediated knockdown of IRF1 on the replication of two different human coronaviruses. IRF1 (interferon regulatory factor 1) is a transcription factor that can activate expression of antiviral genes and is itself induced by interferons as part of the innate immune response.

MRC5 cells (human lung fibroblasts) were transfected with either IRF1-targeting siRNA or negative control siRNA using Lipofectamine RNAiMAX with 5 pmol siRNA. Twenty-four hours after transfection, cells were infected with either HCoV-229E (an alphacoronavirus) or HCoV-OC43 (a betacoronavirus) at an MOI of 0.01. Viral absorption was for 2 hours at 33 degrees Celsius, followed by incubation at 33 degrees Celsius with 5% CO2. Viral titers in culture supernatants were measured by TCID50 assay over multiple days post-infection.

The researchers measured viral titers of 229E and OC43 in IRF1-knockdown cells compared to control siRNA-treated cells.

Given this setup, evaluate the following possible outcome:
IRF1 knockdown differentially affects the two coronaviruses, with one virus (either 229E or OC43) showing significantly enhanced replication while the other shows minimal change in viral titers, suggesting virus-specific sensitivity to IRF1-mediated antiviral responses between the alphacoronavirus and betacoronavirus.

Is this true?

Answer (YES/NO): YES